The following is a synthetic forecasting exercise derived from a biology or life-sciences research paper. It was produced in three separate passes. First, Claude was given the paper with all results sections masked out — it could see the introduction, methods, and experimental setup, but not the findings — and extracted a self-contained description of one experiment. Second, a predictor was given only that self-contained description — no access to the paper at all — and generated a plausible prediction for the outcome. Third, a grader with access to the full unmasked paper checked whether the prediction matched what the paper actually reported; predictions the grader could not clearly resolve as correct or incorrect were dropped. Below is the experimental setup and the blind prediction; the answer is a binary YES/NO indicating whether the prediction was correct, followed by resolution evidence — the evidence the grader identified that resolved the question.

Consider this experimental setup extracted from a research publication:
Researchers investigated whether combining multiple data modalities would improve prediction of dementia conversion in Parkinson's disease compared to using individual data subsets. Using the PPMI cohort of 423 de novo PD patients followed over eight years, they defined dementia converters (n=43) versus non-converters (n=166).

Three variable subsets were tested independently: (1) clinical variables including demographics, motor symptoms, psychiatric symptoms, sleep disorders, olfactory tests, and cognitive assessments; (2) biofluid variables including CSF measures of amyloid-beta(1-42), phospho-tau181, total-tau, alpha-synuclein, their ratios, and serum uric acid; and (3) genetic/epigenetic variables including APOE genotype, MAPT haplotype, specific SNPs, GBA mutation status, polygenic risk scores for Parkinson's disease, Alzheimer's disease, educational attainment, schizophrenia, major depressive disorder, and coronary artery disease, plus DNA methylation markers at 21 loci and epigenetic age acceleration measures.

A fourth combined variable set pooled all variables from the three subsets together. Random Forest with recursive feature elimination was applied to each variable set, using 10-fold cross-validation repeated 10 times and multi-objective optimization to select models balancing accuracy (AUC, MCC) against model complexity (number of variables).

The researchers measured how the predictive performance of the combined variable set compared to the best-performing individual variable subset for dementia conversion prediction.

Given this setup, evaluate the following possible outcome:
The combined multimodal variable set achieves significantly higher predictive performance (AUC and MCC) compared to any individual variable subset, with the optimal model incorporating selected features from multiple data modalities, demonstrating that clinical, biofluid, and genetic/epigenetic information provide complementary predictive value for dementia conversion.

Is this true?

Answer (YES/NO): NO